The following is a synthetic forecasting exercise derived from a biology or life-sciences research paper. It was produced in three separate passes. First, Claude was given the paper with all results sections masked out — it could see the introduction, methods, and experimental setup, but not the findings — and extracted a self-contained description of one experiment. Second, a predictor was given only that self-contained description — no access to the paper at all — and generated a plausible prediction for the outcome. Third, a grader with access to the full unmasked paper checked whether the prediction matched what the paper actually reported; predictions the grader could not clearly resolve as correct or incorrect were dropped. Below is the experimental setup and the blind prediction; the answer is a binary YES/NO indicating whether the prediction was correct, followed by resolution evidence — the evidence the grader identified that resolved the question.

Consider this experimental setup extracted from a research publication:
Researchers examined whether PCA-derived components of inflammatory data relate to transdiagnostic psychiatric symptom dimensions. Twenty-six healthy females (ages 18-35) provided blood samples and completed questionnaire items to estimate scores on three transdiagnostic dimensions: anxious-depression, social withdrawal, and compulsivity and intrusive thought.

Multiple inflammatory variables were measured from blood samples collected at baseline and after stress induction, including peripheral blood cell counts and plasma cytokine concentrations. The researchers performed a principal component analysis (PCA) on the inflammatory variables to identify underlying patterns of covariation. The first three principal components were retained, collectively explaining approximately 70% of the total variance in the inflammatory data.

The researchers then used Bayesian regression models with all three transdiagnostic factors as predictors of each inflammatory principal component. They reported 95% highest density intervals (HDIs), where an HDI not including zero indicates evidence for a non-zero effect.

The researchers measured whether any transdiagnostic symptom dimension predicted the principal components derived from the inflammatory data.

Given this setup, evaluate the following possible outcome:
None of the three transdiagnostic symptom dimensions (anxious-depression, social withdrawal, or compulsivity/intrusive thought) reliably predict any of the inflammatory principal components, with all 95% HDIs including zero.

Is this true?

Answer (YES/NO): NO